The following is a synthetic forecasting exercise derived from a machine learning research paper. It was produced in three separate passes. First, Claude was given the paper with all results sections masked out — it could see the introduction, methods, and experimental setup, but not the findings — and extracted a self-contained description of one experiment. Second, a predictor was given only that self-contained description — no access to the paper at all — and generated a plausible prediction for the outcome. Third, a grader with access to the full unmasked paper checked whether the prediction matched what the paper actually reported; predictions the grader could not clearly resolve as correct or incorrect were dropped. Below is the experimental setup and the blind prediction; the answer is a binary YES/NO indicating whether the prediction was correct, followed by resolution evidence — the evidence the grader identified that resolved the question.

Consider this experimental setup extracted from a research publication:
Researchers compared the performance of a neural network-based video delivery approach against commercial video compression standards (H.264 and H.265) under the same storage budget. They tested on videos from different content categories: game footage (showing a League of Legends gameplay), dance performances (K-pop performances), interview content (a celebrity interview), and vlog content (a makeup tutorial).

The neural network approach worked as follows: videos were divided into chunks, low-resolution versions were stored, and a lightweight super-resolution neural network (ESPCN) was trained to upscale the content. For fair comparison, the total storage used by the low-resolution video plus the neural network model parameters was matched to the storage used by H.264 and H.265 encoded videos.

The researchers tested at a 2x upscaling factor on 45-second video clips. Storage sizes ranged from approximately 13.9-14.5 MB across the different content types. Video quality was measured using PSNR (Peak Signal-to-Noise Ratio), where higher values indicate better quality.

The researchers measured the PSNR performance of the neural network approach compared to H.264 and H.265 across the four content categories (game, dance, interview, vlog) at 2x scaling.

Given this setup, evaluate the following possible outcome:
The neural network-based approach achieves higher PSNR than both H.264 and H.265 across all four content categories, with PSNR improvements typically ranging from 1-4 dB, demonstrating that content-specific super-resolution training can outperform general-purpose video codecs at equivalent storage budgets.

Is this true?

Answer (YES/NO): NO